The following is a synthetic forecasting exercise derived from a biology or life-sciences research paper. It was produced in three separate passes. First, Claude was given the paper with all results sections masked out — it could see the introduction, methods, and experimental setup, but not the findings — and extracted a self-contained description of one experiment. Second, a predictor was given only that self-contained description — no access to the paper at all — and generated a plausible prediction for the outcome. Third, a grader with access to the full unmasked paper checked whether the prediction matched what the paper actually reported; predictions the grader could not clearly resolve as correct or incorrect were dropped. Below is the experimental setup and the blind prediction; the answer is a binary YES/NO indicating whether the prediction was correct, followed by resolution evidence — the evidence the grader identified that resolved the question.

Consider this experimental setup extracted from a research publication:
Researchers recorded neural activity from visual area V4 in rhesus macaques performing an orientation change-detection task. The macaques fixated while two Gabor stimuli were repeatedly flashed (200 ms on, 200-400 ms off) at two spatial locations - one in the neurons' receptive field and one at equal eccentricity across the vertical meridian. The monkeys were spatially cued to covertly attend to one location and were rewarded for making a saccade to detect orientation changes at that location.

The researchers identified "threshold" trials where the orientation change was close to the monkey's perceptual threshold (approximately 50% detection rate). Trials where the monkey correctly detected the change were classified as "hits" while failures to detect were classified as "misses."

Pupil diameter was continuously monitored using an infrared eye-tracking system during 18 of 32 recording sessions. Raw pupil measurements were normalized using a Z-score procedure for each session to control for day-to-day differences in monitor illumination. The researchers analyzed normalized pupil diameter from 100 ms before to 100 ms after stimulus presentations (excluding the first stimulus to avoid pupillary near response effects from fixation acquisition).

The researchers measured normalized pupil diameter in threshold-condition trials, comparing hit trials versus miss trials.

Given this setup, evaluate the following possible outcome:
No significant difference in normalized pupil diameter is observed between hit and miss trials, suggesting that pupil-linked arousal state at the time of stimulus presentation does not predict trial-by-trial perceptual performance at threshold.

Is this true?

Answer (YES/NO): NO